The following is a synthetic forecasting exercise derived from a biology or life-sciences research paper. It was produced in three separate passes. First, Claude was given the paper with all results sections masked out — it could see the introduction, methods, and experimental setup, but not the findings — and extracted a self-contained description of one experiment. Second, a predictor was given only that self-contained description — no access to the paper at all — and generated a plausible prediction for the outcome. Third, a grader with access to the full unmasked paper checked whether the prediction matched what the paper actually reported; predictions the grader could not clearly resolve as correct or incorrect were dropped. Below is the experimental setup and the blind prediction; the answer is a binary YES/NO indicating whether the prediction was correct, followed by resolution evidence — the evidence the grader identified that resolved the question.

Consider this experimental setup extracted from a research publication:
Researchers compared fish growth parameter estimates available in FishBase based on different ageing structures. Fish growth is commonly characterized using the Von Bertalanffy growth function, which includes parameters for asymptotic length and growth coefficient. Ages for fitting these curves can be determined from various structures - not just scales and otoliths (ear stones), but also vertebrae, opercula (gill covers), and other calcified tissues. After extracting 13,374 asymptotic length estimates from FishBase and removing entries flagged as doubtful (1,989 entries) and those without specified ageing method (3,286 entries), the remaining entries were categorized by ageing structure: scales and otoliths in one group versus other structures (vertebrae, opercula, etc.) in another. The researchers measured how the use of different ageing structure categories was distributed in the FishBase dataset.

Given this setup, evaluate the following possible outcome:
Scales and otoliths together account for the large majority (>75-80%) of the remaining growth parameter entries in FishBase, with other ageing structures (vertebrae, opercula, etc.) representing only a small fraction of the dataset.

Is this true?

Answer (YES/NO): NO